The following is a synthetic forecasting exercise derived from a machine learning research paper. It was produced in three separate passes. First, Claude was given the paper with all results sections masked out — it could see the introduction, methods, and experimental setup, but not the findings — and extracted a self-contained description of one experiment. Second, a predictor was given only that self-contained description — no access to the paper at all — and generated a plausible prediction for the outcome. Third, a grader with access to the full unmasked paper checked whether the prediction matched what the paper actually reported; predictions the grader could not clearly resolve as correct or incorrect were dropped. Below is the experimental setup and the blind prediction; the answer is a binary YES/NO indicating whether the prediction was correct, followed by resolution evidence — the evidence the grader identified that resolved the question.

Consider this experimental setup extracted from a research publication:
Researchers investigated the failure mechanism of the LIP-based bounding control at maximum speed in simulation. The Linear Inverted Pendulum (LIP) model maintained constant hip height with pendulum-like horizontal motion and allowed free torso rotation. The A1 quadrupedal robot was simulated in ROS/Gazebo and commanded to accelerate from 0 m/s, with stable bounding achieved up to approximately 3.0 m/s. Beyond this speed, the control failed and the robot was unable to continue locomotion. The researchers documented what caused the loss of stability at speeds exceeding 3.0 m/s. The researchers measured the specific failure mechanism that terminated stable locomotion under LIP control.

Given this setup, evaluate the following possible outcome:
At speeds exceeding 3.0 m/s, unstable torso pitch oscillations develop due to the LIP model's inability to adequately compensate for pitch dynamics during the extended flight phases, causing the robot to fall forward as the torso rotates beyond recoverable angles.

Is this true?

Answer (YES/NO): NO